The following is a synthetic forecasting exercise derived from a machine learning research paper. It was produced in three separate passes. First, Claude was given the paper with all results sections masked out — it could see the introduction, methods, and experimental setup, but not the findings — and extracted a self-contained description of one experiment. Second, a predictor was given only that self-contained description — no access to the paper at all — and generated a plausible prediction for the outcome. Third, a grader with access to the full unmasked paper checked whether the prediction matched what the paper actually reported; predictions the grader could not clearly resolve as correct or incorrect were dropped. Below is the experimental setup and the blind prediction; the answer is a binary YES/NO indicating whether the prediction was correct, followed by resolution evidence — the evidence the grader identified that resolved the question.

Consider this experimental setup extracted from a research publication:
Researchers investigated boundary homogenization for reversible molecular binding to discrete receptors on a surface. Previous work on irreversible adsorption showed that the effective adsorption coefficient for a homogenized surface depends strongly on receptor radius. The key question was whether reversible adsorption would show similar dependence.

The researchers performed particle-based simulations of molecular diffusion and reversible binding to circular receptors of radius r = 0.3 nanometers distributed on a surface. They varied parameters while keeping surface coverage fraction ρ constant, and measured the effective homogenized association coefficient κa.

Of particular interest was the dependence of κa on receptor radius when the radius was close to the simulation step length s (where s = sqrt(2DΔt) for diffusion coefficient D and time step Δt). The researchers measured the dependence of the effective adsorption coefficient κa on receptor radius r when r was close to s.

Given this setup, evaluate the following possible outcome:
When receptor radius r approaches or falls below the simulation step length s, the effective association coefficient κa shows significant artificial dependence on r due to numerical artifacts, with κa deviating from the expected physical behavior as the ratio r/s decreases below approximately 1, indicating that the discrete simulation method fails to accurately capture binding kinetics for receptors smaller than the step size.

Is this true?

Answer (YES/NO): NO